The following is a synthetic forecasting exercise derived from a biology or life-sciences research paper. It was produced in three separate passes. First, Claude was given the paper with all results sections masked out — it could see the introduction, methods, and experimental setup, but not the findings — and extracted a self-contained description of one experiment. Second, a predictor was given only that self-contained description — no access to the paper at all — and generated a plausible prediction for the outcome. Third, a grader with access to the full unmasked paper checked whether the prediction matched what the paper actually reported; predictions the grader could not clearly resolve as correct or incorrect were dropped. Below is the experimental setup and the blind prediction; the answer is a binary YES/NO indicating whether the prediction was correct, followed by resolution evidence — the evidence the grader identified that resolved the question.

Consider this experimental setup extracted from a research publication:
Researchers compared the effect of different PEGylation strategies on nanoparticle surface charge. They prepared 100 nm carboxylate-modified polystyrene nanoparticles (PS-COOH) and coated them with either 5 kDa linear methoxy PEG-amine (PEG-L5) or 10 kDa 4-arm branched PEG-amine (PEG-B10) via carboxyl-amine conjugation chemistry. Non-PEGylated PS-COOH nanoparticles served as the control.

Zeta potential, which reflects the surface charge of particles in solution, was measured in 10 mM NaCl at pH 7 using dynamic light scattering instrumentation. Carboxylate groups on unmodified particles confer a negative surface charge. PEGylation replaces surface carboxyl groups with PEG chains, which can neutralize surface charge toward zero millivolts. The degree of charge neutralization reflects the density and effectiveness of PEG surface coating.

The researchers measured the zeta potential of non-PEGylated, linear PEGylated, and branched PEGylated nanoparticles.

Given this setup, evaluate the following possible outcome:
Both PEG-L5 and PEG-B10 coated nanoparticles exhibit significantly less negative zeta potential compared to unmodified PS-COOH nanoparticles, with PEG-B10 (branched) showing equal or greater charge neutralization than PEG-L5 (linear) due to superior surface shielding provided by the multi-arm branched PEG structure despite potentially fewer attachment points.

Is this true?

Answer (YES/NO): YES